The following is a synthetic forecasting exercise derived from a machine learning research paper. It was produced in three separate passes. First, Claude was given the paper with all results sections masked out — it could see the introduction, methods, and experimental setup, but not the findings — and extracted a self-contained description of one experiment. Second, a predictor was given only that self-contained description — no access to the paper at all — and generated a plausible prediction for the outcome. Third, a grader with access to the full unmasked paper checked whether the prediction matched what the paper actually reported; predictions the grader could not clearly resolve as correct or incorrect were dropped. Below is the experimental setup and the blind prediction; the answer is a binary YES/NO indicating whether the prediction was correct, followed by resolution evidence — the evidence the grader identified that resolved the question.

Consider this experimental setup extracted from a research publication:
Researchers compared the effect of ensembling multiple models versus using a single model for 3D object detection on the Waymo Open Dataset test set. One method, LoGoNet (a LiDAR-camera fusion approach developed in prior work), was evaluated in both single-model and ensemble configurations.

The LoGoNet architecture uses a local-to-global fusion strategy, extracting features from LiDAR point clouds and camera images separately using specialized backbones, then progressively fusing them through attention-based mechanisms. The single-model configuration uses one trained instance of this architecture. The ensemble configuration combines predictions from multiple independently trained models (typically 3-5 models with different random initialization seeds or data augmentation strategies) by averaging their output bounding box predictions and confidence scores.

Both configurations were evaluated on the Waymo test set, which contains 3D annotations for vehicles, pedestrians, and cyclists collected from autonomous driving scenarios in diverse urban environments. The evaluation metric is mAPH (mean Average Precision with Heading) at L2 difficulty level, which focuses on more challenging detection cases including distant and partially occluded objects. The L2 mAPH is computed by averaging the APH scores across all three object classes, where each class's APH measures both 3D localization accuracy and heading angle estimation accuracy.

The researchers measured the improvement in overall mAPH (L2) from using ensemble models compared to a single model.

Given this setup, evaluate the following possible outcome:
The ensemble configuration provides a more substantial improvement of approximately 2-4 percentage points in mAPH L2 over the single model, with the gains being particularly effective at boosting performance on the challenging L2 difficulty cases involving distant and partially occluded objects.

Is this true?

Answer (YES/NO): YES